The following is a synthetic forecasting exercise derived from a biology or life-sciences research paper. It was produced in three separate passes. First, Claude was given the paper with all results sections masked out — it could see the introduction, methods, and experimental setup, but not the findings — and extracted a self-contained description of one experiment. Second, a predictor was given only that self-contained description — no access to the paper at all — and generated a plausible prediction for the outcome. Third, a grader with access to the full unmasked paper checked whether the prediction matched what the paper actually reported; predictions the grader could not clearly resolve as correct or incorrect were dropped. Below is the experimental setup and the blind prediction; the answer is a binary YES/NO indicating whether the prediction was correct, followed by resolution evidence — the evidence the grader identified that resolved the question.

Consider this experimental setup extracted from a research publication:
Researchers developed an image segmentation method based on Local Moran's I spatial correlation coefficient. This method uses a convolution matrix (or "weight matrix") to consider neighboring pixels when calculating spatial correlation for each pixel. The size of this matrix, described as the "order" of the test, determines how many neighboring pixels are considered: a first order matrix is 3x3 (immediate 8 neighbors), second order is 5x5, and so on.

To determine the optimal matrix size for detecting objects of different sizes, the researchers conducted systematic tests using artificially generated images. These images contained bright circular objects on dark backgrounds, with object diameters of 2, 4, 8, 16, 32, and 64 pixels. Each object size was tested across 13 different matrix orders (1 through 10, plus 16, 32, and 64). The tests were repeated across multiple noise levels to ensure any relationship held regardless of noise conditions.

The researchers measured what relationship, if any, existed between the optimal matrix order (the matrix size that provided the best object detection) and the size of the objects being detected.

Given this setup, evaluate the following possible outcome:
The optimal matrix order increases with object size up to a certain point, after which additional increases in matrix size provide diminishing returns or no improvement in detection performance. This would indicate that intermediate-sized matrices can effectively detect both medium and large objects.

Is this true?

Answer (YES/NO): NO